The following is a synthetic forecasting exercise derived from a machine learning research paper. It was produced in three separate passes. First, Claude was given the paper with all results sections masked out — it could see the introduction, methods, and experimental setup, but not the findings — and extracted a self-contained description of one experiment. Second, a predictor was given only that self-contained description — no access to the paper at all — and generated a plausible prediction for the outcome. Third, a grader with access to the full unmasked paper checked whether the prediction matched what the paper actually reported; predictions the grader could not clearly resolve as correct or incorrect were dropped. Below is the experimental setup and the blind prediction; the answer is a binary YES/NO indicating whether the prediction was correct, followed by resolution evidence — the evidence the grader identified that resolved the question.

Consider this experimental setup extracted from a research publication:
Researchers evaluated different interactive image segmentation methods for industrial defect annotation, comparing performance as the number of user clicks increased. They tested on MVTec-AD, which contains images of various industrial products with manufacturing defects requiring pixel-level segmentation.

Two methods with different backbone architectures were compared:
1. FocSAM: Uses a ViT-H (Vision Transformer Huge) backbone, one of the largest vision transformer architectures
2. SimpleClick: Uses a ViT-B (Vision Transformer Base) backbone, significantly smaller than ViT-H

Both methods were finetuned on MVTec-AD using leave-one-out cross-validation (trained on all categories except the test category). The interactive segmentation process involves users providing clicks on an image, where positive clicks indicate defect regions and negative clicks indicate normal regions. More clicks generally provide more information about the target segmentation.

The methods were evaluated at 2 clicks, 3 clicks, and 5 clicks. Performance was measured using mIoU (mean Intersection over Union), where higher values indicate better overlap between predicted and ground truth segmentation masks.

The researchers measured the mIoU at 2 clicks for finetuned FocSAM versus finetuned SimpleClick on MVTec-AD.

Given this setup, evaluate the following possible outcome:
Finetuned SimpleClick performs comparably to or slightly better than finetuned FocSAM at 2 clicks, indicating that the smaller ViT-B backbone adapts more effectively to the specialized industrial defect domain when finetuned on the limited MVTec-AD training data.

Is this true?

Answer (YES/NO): NO